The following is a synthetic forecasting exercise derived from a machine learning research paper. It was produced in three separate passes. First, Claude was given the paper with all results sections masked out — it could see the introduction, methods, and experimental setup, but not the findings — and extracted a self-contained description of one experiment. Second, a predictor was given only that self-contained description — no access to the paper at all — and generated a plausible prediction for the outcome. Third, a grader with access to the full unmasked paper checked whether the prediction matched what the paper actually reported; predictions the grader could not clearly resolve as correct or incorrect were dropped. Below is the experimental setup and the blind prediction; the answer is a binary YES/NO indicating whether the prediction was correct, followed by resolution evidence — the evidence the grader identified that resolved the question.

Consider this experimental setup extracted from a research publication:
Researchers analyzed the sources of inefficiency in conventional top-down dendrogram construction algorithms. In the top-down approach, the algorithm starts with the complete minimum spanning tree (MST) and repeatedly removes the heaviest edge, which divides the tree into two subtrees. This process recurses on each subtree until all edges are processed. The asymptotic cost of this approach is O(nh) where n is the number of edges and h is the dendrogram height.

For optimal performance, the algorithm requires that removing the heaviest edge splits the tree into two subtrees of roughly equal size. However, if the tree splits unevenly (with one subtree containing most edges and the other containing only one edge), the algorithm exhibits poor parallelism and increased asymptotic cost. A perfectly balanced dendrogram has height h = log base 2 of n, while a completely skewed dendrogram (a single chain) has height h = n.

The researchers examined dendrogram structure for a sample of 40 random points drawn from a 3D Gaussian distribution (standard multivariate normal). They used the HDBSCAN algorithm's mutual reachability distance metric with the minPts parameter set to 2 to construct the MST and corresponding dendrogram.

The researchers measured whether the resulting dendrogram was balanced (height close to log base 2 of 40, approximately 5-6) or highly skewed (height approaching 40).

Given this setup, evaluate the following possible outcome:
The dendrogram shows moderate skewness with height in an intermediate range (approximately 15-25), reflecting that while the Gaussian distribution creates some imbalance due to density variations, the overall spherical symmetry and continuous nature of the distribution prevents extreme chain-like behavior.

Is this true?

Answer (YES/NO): NO